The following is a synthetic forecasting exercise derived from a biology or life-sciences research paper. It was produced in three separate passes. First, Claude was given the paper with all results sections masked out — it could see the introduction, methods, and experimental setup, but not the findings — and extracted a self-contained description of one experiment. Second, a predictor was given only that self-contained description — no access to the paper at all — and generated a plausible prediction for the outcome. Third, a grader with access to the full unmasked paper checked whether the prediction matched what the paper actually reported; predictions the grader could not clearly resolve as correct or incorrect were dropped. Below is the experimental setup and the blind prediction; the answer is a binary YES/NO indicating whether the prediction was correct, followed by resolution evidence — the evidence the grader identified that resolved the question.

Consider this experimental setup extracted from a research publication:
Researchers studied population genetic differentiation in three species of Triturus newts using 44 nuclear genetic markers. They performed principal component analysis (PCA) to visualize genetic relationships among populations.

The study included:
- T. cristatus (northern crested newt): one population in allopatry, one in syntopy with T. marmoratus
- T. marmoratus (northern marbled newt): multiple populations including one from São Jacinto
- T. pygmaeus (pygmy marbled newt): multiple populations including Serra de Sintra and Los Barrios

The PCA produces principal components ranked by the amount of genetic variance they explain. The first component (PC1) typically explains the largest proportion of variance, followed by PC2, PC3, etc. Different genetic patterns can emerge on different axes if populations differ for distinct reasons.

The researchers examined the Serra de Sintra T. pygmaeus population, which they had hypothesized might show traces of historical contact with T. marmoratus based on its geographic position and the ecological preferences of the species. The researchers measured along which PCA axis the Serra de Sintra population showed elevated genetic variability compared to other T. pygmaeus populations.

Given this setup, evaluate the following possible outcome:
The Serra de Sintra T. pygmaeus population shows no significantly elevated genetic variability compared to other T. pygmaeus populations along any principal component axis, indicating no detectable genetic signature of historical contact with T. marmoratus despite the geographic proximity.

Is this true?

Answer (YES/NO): NO